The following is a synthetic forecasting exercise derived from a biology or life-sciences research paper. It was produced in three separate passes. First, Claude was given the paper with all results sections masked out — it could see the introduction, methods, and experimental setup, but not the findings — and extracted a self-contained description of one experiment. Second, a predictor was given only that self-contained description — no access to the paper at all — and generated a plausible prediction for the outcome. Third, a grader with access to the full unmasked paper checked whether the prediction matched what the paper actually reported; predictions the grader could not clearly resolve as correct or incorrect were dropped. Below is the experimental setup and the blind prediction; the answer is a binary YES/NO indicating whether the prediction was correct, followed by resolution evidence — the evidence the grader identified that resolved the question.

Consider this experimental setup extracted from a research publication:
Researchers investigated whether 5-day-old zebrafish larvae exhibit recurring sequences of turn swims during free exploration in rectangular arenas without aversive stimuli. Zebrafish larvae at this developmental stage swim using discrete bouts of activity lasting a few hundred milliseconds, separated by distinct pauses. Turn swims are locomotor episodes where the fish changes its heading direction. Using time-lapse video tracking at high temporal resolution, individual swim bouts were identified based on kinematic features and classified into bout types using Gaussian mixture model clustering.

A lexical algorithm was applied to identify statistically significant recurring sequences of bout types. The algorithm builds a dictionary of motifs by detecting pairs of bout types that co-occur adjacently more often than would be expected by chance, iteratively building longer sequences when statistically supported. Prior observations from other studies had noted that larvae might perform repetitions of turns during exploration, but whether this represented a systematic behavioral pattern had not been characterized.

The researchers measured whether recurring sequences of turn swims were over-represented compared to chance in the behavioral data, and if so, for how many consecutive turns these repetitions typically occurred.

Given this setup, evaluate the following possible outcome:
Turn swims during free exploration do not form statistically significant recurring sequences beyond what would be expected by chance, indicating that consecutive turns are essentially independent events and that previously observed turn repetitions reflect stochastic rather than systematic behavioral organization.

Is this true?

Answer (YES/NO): NO